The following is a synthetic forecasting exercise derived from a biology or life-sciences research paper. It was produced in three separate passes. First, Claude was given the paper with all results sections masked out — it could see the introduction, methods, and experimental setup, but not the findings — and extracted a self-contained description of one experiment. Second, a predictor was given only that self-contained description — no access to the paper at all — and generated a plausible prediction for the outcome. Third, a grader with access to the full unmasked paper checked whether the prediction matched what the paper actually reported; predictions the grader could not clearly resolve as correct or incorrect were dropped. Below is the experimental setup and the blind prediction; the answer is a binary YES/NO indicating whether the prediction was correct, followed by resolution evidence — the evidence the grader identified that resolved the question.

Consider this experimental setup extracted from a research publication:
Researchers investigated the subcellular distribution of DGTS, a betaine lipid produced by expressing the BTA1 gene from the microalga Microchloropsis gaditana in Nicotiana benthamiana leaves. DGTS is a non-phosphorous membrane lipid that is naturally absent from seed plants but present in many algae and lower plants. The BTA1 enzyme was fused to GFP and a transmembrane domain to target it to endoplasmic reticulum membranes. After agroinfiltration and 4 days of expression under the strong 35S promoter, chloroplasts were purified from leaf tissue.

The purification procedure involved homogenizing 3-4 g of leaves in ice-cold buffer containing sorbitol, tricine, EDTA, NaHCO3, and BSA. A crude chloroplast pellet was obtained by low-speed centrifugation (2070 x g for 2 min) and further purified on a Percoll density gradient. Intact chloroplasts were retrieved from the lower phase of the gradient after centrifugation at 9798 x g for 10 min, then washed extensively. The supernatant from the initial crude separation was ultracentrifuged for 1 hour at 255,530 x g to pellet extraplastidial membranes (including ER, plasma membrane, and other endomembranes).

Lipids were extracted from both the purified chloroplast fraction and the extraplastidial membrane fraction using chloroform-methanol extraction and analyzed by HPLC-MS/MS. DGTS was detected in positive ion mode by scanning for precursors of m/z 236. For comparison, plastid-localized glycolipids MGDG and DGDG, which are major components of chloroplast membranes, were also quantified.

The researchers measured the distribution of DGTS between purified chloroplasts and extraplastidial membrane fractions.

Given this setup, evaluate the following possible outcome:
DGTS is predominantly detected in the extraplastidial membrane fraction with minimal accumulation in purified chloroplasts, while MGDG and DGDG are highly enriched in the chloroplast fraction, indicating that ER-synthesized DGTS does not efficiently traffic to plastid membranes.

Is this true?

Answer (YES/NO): YES